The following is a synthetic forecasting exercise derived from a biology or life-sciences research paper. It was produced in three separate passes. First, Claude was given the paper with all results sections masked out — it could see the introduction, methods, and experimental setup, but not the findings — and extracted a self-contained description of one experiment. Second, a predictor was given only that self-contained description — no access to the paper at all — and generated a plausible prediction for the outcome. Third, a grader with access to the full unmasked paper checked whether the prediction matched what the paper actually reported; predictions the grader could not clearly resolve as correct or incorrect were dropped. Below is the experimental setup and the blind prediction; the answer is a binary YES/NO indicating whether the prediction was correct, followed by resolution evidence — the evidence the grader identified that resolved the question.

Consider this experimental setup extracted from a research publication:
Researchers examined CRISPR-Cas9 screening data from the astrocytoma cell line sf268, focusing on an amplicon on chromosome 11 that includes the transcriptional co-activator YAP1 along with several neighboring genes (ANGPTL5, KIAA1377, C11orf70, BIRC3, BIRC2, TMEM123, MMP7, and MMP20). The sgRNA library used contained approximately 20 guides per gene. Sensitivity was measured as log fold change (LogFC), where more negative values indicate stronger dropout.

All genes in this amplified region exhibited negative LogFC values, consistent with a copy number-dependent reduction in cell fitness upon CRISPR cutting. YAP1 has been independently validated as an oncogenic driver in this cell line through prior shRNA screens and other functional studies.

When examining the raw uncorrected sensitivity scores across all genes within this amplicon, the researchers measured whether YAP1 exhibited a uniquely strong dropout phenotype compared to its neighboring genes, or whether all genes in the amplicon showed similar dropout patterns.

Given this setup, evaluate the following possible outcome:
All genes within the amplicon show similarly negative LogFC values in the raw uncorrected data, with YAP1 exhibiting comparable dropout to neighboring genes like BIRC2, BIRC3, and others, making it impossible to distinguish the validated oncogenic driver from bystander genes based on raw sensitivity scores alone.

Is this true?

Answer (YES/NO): NO